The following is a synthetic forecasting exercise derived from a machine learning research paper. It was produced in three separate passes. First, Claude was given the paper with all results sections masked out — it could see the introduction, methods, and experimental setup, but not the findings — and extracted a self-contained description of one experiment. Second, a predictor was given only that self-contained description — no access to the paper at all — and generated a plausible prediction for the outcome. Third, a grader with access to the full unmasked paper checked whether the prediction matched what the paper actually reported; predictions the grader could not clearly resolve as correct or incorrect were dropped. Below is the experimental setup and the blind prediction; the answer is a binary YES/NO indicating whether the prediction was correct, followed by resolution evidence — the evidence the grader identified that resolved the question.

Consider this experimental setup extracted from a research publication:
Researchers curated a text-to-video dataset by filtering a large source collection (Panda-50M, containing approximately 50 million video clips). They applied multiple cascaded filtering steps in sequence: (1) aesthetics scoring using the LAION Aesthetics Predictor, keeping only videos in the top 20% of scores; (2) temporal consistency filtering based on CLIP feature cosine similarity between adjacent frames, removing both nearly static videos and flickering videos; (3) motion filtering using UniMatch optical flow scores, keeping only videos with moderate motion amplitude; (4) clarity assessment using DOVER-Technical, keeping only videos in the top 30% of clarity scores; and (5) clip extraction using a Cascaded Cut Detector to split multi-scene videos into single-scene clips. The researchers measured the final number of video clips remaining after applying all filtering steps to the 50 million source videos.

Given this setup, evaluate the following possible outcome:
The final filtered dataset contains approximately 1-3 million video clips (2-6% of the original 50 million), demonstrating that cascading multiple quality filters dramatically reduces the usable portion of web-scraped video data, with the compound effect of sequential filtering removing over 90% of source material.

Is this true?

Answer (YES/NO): NO